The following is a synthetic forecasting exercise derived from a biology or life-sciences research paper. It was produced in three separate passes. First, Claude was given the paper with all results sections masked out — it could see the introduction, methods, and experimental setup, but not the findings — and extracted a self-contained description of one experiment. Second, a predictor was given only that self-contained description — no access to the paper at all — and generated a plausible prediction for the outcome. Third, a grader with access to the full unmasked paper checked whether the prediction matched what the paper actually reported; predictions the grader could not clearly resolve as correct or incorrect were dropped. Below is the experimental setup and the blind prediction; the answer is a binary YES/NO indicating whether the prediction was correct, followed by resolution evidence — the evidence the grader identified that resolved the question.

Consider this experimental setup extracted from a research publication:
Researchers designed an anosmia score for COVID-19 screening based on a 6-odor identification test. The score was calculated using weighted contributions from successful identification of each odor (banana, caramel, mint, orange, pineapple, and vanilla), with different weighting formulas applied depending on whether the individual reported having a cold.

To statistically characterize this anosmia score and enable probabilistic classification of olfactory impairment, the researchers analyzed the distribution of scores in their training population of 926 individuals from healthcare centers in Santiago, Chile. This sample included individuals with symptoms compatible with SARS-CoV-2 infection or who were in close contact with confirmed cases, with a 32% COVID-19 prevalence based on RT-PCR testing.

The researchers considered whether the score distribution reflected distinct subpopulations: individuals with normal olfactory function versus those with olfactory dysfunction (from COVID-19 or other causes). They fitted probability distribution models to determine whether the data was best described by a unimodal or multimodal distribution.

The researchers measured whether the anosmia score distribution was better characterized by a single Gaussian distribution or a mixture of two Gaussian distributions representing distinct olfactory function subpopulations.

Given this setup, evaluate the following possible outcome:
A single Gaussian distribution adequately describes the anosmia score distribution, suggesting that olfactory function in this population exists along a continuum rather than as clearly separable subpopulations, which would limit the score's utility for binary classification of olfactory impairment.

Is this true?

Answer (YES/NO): NO